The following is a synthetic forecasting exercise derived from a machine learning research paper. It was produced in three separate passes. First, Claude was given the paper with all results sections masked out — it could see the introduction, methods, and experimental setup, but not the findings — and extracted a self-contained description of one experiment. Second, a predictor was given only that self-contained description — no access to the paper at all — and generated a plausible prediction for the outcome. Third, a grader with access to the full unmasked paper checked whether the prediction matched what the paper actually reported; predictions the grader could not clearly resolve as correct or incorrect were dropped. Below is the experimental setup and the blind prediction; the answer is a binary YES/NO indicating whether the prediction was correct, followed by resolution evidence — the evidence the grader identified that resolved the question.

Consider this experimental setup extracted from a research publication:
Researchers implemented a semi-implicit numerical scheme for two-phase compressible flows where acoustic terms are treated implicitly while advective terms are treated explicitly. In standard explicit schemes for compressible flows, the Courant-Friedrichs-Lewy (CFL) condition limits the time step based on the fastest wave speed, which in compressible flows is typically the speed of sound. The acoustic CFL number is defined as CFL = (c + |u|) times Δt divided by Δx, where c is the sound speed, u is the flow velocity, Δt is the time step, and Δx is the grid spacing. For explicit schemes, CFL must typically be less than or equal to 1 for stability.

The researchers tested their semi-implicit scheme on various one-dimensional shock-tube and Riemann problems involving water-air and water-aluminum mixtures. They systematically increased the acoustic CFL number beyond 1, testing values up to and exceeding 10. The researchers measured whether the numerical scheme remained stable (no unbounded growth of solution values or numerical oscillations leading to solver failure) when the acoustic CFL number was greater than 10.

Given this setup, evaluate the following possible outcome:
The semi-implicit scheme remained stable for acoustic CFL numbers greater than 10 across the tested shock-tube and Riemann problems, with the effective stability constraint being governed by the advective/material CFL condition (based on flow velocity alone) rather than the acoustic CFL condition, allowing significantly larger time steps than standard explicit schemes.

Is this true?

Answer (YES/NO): YES